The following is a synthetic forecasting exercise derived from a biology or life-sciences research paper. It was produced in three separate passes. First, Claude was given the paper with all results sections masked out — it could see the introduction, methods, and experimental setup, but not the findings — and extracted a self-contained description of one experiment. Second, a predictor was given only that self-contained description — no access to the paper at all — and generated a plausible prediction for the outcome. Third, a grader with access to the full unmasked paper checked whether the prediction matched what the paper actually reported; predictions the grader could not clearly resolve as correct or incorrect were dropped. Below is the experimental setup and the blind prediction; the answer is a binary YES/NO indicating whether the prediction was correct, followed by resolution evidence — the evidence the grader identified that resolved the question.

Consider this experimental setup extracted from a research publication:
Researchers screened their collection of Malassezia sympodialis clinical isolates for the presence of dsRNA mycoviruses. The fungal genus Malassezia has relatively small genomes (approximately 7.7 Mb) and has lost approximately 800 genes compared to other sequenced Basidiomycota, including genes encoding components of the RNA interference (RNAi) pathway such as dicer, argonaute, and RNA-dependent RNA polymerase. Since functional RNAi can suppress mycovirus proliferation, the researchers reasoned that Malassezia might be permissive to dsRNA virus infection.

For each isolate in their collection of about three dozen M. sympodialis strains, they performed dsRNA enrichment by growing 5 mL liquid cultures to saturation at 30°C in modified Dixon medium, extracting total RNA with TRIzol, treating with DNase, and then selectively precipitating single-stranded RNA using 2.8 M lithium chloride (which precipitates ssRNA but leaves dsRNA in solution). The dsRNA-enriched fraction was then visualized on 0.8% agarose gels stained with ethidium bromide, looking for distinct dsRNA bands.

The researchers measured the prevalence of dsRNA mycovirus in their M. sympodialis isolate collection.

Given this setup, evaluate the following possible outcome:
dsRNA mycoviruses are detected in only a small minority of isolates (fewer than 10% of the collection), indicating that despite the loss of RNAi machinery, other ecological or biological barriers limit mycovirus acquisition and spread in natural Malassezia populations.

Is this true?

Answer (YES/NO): NO